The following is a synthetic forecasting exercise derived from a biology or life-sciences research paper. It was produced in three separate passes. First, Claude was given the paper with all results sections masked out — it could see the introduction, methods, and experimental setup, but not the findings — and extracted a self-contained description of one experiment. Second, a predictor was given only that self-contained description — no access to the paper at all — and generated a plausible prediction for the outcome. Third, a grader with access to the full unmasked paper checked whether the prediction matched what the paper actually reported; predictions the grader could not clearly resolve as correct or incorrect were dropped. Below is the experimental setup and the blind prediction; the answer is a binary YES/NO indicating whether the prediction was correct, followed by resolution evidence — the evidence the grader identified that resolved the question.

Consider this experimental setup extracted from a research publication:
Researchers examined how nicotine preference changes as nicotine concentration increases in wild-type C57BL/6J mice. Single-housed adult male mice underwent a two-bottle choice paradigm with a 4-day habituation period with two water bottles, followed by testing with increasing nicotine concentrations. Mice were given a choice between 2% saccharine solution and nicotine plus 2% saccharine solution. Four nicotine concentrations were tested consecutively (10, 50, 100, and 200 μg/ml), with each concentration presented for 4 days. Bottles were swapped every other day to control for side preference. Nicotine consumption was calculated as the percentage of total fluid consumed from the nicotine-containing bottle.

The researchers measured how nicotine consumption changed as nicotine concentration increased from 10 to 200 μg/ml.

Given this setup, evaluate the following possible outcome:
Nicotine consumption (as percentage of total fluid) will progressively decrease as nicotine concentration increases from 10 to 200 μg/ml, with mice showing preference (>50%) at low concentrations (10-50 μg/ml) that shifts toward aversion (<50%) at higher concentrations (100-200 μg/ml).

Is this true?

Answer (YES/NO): NO